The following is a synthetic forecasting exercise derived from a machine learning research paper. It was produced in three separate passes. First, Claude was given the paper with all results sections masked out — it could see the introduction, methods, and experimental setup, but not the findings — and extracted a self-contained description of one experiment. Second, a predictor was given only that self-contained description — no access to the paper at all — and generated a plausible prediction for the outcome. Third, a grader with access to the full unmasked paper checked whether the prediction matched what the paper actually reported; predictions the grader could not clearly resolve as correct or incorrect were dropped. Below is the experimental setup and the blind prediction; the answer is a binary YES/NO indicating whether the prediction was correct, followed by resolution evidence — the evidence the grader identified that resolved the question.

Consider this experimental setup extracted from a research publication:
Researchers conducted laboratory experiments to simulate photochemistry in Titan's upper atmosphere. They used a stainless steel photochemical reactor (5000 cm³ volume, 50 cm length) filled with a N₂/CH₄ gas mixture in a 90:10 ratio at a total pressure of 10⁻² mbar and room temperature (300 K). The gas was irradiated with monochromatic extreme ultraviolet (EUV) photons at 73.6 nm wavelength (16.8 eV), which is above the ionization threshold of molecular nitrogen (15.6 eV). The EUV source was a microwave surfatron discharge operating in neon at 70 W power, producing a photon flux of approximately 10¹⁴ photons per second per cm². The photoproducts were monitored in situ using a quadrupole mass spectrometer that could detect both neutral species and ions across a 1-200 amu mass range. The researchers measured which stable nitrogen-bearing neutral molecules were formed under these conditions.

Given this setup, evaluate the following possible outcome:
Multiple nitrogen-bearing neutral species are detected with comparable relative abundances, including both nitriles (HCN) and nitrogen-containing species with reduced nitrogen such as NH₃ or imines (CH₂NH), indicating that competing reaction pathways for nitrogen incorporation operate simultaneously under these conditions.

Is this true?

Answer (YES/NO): NO